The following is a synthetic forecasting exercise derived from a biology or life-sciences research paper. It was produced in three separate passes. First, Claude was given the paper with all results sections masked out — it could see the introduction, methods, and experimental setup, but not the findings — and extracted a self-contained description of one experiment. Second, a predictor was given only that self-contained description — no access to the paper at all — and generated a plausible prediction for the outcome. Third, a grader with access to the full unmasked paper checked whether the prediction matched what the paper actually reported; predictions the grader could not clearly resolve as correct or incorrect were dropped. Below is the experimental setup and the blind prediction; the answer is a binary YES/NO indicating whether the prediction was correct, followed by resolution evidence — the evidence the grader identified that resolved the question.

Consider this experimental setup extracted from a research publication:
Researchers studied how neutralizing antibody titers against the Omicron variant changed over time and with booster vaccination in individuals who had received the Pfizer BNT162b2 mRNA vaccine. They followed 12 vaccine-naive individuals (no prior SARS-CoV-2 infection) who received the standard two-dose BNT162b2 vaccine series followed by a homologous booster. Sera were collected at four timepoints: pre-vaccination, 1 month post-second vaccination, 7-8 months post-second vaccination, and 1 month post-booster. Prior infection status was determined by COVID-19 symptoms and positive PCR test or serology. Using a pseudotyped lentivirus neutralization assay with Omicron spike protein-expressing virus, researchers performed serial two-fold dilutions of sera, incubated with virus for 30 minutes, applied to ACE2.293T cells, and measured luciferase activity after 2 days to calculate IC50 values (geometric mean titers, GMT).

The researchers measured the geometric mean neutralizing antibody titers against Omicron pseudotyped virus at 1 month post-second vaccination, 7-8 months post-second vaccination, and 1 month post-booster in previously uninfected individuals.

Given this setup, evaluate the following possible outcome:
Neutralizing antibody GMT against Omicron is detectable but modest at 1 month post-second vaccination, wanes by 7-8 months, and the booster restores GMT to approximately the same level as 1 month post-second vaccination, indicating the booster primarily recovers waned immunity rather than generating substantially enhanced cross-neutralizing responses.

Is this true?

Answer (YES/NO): NO